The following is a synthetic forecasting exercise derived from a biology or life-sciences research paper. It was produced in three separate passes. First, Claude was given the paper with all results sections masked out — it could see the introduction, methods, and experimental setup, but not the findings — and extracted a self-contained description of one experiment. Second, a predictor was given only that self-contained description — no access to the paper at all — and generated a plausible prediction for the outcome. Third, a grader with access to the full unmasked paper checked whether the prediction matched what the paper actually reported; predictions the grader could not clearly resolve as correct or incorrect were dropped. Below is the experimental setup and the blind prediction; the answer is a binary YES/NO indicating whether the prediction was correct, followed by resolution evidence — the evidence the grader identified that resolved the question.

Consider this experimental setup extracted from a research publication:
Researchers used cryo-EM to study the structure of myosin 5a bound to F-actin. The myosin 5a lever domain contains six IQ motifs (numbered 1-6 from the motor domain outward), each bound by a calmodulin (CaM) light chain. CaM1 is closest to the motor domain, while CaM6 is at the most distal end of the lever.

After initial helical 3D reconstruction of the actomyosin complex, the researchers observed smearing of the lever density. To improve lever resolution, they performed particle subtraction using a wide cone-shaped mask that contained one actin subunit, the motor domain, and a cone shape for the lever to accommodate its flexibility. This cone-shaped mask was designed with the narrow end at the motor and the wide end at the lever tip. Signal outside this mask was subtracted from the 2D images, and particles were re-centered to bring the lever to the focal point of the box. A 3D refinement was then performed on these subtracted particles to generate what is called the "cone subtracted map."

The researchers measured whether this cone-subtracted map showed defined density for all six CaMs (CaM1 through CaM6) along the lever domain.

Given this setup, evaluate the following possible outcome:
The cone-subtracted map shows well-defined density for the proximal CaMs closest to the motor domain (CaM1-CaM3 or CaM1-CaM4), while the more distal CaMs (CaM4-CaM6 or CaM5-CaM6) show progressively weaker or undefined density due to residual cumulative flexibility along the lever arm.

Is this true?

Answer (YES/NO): YES